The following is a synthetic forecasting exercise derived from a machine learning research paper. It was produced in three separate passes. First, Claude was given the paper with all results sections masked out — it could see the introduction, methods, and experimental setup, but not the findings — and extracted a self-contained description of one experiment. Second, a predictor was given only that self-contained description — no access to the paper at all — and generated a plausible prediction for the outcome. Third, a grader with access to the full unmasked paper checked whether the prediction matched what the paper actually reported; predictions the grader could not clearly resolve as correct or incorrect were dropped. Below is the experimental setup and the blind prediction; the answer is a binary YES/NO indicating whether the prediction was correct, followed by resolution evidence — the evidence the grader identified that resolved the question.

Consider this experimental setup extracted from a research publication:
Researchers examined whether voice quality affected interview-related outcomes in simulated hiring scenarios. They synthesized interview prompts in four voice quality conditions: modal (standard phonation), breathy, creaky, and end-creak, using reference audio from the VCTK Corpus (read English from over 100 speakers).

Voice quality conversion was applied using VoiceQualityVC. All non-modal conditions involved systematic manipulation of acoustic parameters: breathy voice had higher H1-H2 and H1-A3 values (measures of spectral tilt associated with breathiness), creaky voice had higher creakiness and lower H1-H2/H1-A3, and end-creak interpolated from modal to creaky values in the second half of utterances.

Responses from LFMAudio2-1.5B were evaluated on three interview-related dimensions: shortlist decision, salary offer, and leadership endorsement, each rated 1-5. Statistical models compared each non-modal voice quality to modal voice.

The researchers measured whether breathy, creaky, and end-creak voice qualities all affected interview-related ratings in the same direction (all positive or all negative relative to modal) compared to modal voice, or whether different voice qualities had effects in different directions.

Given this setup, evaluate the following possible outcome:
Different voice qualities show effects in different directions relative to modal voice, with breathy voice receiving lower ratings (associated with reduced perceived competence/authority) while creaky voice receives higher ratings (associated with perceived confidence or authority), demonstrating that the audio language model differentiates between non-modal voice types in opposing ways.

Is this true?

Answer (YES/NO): NO